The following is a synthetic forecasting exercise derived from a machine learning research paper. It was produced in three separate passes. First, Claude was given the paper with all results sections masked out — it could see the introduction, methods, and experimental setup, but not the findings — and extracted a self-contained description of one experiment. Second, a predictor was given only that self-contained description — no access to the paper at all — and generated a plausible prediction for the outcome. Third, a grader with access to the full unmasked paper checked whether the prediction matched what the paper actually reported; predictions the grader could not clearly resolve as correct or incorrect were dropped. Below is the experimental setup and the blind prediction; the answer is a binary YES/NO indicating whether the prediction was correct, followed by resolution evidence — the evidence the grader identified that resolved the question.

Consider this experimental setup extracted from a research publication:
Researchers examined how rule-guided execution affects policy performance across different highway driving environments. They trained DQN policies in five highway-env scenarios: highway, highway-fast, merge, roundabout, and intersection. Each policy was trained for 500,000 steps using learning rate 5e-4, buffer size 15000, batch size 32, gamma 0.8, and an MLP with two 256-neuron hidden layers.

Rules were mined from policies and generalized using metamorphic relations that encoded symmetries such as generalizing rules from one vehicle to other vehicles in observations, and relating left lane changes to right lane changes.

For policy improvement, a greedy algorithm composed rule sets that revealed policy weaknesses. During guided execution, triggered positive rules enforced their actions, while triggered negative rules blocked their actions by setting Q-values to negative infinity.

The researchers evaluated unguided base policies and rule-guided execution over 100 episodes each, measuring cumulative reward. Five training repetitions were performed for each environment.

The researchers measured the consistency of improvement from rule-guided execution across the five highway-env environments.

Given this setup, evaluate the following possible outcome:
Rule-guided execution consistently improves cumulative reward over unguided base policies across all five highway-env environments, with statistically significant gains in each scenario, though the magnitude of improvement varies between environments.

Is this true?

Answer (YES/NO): NO